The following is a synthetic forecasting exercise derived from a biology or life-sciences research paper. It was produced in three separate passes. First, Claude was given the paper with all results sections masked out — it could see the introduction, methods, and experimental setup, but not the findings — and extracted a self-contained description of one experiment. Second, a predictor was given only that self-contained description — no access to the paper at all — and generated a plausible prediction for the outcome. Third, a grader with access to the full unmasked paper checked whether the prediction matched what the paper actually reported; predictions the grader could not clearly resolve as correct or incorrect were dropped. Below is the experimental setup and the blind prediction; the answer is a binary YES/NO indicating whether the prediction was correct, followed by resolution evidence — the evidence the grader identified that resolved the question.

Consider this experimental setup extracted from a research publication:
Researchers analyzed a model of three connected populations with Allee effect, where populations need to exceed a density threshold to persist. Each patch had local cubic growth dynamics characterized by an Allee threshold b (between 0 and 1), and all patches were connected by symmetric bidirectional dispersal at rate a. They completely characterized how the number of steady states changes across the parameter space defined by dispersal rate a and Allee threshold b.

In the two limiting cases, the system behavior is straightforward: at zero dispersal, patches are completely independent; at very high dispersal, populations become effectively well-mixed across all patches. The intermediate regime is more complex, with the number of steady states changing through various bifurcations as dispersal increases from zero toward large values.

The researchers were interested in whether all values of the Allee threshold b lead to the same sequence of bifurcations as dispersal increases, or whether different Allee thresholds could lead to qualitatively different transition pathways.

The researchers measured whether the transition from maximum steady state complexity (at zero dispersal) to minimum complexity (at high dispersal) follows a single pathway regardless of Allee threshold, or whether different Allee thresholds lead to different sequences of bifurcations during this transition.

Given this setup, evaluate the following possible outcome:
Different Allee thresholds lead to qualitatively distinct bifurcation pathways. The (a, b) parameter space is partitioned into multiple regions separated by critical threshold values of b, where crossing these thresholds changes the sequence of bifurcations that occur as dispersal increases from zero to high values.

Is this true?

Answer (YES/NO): YES